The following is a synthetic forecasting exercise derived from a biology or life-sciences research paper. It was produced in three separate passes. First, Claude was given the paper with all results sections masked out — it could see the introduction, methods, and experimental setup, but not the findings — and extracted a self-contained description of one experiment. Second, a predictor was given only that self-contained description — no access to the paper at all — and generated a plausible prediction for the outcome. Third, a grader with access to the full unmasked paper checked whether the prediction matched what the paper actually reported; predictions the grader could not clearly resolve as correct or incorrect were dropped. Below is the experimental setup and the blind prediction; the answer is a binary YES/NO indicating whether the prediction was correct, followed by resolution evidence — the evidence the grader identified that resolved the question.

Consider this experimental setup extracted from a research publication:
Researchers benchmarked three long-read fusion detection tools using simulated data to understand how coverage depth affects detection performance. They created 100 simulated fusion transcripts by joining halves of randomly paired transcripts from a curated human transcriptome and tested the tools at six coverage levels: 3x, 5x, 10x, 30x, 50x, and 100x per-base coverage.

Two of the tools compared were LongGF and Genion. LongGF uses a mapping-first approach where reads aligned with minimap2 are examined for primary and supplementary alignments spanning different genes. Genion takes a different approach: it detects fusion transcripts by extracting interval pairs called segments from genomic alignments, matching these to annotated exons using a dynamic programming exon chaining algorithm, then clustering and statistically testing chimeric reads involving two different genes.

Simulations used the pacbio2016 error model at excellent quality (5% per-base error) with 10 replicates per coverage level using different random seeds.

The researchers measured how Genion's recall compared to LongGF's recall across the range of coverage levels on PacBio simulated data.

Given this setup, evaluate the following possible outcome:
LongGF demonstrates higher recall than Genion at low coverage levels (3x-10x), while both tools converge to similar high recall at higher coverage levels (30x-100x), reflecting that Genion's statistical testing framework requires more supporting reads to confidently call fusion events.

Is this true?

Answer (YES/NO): NO